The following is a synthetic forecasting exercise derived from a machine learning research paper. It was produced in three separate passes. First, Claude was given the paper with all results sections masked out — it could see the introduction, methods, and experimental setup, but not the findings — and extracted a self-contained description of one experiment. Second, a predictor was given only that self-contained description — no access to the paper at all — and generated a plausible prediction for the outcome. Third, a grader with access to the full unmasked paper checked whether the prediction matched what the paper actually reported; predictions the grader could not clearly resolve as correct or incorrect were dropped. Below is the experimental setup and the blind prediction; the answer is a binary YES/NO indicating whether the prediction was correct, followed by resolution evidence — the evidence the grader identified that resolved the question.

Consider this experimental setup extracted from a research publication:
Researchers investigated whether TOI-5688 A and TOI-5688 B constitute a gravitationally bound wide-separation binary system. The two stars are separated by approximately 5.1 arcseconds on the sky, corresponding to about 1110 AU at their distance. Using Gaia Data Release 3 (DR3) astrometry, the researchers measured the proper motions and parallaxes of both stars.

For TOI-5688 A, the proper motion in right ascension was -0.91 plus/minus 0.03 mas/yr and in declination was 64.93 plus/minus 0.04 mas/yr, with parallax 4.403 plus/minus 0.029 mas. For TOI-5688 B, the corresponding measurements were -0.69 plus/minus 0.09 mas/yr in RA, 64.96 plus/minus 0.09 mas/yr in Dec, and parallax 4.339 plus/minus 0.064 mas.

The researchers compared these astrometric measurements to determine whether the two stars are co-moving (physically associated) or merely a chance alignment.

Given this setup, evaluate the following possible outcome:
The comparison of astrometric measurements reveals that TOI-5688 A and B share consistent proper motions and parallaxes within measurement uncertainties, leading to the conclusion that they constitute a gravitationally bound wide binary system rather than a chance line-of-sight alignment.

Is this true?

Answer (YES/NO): YES